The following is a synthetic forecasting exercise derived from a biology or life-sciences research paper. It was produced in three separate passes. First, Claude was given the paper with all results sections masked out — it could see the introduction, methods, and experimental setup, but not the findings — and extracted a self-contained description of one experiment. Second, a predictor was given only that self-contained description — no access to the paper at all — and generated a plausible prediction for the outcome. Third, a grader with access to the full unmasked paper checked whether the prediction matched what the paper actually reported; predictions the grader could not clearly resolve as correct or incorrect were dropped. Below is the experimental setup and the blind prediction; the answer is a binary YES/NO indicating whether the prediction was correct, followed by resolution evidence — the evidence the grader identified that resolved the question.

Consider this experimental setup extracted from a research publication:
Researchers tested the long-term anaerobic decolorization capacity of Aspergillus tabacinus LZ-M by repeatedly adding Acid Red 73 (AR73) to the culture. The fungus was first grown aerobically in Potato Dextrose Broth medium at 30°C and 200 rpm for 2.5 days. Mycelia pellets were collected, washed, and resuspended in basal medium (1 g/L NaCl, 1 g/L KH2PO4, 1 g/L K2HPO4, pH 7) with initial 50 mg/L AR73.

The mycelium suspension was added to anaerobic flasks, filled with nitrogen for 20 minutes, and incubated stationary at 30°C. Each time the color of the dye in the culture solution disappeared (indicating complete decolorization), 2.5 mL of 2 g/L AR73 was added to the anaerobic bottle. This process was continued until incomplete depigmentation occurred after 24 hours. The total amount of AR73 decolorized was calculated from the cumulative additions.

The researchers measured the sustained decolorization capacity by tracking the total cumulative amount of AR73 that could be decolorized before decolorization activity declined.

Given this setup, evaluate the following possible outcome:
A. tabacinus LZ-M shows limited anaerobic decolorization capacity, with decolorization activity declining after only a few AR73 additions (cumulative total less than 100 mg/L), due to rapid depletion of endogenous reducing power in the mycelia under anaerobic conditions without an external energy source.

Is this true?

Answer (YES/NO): NO